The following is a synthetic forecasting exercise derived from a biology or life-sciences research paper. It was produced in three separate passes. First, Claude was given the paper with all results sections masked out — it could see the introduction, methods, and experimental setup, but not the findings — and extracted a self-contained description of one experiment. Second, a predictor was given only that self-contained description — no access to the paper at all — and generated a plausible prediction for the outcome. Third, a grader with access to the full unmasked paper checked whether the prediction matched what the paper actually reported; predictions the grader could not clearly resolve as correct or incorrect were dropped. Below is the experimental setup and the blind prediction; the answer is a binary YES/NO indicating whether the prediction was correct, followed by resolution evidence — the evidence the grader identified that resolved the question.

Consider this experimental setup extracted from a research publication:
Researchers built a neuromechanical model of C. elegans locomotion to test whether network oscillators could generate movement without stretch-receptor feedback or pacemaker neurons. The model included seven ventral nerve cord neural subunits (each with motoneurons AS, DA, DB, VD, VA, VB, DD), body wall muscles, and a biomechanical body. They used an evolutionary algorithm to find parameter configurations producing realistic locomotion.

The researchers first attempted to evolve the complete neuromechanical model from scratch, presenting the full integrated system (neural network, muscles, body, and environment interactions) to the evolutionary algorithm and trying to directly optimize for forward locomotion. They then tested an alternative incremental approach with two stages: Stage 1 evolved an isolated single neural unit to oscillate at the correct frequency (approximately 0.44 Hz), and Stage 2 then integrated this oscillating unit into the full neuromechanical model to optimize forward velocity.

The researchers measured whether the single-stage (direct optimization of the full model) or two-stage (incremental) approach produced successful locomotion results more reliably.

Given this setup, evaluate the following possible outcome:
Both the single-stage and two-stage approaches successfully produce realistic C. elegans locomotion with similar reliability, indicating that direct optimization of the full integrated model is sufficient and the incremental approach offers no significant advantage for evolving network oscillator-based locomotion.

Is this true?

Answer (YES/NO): NO